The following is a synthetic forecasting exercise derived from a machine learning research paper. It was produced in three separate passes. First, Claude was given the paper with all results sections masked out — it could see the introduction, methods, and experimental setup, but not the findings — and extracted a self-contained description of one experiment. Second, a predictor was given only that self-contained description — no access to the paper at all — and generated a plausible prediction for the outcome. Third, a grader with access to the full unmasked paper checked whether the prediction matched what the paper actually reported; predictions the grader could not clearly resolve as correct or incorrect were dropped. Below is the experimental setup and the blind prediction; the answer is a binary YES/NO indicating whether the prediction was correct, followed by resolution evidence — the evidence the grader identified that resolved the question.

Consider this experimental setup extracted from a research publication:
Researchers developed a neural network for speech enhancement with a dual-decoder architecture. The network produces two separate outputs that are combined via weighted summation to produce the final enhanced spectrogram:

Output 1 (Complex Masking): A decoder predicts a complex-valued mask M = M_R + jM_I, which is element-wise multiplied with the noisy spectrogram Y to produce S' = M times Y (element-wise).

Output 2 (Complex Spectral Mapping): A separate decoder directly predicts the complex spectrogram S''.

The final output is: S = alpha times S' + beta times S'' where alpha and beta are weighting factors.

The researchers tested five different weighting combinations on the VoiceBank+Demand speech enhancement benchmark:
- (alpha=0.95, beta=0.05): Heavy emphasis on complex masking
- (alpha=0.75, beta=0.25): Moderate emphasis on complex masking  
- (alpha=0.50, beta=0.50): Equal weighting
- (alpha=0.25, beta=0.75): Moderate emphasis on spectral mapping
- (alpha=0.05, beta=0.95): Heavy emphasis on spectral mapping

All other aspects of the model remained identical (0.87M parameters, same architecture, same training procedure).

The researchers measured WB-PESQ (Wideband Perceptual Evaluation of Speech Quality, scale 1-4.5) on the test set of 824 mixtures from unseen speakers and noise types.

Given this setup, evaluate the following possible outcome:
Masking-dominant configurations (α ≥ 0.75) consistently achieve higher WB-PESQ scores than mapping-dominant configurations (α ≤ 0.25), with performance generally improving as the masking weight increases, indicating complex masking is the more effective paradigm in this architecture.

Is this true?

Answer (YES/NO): NO